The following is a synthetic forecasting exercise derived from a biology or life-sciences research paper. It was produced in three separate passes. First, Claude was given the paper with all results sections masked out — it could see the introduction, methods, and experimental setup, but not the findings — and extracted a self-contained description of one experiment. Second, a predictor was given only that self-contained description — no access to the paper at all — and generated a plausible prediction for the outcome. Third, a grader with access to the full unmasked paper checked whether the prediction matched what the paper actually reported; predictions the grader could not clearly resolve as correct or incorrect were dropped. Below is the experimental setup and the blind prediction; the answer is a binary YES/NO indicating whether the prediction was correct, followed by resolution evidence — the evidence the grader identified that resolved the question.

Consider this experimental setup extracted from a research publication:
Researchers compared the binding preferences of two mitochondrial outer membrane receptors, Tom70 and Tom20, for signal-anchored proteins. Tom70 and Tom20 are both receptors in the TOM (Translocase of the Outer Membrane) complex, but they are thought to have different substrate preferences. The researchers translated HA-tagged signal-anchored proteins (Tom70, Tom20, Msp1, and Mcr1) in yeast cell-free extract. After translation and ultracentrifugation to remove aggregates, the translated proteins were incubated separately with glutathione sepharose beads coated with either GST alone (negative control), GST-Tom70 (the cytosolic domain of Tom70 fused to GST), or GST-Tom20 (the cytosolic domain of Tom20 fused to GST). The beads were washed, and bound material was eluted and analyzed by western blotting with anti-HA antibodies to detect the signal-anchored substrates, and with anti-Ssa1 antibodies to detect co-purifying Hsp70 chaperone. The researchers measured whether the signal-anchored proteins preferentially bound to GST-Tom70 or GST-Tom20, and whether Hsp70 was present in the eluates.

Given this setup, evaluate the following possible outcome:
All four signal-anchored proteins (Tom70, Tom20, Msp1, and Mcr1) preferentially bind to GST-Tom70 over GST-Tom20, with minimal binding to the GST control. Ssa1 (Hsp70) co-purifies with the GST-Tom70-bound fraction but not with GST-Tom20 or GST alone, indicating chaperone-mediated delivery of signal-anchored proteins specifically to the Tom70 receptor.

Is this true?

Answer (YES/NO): NO